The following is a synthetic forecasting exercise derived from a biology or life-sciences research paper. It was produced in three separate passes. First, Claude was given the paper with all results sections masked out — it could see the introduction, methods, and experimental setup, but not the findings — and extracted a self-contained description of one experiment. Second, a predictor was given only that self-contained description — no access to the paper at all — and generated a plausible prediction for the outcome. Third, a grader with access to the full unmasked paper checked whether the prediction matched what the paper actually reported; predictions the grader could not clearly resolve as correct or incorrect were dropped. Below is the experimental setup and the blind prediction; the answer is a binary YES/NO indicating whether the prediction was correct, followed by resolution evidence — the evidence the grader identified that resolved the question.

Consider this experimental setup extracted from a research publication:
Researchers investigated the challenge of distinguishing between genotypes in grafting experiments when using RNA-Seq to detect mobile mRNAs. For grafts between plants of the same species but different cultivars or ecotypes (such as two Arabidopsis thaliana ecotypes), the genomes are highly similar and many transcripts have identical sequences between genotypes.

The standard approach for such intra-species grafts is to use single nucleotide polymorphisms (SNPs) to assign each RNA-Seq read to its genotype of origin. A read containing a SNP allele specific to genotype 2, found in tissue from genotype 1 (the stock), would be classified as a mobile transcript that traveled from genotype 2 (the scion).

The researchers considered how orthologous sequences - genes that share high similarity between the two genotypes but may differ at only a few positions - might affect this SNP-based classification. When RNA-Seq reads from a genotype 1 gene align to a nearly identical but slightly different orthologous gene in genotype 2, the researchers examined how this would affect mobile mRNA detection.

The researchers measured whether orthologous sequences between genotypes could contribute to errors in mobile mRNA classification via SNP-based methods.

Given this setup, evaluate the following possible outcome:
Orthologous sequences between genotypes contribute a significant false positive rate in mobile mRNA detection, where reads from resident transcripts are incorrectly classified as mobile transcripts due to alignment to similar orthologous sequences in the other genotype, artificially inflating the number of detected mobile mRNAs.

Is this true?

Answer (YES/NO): YES